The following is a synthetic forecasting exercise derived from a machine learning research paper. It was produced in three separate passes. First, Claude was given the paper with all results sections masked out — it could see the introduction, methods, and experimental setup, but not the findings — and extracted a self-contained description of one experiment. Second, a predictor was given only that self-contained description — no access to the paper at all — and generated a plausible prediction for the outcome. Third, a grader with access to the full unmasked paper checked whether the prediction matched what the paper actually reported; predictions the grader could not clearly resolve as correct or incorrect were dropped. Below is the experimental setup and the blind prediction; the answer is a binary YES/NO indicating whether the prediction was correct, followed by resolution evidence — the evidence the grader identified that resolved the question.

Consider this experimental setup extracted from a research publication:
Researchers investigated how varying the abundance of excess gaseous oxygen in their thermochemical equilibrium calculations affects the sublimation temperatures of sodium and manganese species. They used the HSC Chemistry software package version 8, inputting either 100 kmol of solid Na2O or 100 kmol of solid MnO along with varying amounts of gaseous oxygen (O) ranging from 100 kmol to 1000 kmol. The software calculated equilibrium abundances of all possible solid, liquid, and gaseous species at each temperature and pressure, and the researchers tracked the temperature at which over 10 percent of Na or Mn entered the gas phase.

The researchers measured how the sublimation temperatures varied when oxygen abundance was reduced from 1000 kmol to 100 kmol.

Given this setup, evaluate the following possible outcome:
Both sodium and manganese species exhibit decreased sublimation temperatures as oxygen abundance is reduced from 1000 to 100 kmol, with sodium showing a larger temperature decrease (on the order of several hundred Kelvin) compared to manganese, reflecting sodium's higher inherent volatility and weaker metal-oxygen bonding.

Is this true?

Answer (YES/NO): NO